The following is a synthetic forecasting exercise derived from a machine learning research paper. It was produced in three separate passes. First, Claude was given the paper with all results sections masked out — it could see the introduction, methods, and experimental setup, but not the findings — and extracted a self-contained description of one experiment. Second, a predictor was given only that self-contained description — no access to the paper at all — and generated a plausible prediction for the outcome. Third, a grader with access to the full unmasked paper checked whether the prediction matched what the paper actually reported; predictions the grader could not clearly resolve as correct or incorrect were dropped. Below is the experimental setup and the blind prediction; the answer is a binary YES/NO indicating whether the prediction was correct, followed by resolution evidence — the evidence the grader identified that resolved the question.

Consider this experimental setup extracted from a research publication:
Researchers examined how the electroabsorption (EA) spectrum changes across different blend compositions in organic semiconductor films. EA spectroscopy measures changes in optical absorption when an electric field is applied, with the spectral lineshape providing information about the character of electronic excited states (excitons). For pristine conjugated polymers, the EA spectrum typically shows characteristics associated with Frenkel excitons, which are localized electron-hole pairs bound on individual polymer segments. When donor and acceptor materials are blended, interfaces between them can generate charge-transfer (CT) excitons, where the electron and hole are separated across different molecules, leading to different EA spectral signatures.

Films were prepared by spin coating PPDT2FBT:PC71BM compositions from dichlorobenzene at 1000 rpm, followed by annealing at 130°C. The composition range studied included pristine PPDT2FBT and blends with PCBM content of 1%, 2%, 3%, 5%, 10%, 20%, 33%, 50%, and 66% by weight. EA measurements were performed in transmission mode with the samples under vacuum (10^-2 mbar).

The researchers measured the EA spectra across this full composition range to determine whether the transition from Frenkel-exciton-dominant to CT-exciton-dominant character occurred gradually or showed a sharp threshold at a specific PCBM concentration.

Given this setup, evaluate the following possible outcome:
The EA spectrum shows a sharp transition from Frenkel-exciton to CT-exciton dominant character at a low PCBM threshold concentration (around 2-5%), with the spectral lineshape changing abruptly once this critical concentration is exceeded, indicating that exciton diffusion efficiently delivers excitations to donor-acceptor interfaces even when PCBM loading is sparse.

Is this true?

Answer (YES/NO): NO